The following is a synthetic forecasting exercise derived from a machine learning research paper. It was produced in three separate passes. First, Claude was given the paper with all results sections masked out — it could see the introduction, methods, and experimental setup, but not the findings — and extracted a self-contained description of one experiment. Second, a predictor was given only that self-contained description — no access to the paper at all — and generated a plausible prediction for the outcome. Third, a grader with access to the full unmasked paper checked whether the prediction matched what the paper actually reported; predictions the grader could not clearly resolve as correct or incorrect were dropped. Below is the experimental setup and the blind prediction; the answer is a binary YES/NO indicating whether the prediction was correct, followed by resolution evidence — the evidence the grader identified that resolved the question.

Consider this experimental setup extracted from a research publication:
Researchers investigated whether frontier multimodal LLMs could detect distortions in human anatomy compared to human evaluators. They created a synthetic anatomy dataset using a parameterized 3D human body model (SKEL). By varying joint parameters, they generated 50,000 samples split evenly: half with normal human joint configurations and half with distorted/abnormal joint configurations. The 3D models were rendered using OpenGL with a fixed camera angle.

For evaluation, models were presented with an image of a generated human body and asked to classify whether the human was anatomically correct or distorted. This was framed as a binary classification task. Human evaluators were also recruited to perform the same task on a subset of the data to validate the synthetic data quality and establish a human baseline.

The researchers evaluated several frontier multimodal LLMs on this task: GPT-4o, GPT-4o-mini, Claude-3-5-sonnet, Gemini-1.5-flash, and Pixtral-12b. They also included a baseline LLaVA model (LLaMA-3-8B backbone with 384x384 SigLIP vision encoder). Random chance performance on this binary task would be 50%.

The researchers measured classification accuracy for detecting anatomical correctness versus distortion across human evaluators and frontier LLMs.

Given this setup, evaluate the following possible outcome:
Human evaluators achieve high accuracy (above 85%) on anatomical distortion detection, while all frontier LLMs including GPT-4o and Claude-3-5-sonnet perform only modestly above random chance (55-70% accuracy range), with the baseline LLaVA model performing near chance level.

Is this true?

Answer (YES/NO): NO